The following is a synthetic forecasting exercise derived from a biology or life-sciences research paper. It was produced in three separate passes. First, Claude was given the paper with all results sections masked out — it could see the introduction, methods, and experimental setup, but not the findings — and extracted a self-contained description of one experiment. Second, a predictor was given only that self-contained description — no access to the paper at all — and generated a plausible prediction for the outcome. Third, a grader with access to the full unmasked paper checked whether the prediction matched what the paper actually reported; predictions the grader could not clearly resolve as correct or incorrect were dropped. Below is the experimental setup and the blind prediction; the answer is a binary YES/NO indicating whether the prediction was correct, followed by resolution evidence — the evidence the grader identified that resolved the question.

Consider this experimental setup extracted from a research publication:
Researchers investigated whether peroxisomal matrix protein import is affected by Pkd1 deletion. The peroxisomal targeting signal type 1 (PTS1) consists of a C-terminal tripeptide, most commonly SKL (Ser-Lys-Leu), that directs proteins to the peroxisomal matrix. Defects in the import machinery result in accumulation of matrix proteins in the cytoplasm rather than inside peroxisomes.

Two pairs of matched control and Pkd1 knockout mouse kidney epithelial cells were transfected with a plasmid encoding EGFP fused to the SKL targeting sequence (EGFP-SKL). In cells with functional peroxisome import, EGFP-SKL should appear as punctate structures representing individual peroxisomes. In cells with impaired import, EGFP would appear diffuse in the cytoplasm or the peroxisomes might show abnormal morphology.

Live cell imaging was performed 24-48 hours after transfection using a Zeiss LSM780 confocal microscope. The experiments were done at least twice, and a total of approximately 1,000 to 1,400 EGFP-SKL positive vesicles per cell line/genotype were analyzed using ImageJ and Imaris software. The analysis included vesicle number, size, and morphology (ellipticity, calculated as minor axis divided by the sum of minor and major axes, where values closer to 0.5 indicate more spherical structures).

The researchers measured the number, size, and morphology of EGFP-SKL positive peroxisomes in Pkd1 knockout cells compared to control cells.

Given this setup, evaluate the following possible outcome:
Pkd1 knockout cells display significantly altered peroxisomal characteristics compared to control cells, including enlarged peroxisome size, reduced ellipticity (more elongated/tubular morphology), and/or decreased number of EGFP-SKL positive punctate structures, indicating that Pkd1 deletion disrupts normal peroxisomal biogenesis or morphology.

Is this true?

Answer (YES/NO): NO